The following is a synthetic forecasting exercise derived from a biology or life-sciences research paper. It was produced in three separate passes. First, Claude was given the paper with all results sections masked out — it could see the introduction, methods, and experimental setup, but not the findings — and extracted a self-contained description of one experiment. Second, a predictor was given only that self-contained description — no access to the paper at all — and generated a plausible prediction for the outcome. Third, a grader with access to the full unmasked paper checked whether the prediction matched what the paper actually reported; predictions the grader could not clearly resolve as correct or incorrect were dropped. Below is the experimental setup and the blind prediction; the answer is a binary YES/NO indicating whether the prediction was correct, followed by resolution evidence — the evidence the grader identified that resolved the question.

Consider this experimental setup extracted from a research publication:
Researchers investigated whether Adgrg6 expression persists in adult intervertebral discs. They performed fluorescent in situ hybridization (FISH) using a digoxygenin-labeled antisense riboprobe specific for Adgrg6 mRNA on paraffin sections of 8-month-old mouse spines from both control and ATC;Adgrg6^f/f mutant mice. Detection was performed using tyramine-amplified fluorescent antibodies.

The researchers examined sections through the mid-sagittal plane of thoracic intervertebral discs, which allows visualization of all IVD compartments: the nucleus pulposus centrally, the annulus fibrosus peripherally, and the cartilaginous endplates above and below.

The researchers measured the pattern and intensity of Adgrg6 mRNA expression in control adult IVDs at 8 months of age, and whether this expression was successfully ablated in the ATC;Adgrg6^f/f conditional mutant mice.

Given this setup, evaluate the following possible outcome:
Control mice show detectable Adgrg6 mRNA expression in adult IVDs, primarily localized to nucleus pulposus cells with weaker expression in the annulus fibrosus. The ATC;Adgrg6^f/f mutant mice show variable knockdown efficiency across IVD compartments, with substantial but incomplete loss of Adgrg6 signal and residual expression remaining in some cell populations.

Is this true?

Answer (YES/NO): NO